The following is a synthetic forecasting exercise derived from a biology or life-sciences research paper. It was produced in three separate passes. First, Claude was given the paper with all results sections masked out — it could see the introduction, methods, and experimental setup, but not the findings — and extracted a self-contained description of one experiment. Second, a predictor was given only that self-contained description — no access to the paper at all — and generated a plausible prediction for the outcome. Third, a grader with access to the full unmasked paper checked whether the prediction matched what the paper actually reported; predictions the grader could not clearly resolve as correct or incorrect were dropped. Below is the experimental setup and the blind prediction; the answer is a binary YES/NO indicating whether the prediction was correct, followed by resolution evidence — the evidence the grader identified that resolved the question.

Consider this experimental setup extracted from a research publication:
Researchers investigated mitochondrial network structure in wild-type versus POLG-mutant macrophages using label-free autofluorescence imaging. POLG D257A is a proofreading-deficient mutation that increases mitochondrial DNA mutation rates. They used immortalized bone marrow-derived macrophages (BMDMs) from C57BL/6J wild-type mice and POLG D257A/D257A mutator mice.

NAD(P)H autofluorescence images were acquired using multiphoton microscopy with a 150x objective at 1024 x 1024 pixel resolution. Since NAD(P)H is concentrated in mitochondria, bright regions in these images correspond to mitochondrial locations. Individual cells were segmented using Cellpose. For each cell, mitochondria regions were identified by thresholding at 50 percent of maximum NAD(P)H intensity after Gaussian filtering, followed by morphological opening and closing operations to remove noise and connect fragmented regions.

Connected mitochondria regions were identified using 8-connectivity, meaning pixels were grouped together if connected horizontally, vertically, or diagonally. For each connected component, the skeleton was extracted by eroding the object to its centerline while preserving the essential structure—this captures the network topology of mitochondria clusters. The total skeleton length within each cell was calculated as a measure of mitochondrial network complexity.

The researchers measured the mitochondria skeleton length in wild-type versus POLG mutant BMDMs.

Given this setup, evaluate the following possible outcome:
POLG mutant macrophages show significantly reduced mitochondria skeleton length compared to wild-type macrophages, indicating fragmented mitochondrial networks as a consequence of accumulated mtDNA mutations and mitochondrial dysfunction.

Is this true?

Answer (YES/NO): YES